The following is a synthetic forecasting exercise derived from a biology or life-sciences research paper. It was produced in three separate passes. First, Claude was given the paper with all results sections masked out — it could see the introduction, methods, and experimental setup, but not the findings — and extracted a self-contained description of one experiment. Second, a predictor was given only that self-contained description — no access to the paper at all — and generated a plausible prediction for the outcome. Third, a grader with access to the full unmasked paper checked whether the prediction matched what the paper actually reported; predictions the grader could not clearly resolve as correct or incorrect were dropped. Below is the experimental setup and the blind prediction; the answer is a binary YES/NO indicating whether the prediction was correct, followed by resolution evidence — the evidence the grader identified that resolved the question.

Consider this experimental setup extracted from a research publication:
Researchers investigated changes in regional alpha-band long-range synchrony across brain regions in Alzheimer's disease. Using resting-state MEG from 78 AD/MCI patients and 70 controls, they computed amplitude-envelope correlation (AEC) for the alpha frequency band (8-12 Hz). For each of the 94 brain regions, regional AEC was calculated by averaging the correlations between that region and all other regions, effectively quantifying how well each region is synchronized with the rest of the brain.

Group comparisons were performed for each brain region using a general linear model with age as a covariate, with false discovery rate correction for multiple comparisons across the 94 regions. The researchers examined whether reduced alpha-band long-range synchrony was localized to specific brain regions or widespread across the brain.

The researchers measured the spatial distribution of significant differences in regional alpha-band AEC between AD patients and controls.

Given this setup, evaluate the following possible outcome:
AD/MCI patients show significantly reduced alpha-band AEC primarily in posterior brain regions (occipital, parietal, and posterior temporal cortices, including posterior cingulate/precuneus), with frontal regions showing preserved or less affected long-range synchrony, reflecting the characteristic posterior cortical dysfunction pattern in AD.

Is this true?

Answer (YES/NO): NO